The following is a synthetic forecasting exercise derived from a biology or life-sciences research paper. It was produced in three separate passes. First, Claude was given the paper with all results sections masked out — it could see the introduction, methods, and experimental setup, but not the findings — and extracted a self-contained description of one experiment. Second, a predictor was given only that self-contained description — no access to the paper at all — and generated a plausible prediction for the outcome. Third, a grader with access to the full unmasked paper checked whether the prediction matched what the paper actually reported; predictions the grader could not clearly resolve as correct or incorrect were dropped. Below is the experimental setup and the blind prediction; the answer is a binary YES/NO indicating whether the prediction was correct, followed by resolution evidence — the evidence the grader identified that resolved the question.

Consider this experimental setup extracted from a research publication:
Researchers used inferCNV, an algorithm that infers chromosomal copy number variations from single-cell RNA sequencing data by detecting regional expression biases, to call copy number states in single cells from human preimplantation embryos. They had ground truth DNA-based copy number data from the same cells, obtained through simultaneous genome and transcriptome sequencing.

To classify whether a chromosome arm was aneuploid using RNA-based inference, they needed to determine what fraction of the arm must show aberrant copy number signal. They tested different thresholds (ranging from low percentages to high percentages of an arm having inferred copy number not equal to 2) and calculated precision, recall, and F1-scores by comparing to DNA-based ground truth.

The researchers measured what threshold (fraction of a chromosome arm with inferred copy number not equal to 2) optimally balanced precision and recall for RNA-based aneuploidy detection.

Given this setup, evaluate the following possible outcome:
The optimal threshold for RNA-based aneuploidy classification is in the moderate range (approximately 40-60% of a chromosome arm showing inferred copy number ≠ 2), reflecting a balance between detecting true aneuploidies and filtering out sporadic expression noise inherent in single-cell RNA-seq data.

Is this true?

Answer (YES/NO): YES